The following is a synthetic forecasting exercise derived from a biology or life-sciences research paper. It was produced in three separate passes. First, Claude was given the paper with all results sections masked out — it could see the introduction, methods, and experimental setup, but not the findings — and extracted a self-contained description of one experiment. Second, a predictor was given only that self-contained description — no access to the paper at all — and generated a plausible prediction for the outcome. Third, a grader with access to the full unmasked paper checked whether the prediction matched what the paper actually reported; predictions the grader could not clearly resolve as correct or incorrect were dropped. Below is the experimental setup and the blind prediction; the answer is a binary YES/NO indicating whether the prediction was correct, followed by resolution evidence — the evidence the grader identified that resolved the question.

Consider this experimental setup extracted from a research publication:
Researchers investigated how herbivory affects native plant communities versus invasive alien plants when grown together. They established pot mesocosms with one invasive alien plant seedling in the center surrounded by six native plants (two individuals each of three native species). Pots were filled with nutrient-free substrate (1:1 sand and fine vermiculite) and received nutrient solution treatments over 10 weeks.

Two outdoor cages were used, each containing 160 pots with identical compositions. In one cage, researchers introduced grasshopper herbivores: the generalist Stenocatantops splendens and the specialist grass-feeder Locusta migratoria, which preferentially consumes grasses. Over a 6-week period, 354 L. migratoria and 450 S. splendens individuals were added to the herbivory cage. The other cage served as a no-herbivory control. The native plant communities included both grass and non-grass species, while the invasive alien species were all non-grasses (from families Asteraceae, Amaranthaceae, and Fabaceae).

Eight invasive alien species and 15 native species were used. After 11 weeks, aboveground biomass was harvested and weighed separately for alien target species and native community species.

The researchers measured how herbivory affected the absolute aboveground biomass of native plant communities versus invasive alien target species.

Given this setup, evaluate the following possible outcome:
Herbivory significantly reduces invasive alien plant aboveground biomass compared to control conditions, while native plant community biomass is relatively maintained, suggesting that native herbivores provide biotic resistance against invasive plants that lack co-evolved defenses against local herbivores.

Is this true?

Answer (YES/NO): NO